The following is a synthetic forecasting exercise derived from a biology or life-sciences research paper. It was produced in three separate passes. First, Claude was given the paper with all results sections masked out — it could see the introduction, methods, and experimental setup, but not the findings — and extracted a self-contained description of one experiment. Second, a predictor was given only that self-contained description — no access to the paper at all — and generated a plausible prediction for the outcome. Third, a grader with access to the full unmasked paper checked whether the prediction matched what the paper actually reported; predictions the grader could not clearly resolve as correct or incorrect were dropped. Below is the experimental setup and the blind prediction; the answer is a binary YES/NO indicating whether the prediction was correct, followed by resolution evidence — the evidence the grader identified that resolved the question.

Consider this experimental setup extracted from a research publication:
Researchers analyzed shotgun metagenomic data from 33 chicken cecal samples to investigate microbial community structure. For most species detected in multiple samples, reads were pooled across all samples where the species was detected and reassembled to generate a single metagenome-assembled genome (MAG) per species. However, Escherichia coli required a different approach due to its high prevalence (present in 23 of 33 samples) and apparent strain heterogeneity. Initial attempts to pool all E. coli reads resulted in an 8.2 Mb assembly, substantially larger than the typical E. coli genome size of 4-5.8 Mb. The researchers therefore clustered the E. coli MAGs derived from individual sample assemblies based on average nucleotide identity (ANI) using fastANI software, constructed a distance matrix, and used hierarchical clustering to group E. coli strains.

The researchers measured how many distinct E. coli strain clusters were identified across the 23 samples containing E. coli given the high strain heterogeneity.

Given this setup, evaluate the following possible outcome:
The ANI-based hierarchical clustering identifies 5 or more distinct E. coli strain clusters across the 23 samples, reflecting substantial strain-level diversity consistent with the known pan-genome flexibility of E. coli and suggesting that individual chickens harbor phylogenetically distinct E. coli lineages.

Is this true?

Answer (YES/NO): YES